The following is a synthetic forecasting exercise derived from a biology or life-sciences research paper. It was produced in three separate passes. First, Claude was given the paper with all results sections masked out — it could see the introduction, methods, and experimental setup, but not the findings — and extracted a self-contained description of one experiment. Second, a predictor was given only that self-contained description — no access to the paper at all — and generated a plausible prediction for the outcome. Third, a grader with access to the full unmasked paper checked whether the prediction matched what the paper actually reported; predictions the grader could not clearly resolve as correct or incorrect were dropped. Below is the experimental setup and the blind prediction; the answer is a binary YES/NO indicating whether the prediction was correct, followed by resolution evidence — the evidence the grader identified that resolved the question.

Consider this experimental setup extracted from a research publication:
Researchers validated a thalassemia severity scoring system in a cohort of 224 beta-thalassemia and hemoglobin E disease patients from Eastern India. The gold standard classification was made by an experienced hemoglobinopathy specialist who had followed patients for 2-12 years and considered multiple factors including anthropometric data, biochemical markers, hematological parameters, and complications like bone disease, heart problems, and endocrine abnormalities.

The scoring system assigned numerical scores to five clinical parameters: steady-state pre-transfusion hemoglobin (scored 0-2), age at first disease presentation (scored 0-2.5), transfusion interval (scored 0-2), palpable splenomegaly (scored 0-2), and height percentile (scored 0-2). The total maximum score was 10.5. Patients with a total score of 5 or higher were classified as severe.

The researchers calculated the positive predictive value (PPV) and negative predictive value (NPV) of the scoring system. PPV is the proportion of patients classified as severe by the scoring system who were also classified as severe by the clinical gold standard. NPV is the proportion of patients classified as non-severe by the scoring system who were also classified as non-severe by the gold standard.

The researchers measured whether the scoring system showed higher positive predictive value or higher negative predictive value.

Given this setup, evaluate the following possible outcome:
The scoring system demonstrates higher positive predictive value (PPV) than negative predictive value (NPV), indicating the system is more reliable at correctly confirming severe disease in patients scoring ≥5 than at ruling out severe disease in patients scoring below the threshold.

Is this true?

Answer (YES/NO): YES